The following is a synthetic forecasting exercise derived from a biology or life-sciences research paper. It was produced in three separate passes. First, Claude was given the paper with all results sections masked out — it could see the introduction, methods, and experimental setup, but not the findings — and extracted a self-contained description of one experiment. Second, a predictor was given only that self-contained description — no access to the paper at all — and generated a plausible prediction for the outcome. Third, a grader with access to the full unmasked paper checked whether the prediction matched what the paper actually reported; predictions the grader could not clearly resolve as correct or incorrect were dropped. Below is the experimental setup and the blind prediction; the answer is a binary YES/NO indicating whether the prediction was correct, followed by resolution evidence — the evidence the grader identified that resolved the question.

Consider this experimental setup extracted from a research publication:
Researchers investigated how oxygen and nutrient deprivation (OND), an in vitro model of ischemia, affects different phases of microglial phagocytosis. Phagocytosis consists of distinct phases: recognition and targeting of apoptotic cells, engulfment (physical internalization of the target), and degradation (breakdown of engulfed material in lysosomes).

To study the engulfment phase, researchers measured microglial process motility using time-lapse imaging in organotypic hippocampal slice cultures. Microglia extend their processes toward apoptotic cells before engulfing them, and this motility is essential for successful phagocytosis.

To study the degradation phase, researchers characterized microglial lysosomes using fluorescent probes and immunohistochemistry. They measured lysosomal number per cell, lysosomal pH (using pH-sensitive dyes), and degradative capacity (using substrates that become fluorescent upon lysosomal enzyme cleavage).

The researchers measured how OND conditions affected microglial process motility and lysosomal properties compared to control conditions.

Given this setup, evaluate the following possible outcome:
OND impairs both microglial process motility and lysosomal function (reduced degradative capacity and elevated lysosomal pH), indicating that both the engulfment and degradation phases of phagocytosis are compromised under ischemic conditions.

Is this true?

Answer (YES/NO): YES